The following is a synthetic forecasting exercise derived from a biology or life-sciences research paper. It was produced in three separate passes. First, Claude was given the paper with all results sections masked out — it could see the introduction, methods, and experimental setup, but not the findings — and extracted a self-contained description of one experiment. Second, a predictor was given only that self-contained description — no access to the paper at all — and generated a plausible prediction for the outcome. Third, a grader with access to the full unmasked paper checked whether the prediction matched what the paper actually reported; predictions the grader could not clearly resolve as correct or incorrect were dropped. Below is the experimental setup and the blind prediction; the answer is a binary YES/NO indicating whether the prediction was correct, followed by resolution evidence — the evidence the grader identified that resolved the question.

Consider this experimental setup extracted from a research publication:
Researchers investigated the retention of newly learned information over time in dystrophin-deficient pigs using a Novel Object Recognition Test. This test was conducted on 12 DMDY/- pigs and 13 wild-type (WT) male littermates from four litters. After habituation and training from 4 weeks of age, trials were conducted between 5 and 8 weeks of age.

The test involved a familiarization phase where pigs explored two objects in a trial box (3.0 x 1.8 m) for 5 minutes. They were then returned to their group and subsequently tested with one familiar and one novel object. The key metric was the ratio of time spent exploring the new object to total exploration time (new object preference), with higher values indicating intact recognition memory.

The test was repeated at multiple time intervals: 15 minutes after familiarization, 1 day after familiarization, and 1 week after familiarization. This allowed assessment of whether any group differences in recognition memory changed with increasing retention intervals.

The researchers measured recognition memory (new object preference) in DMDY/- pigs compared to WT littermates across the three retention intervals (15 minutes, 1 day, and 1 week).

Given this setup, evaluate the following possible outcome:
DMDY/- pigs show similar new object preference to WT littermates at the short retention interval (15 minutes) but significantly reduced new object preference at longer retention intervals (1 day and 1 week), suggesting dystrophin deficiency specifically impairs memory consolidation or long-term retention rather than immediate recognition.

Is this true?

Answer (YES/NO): NO